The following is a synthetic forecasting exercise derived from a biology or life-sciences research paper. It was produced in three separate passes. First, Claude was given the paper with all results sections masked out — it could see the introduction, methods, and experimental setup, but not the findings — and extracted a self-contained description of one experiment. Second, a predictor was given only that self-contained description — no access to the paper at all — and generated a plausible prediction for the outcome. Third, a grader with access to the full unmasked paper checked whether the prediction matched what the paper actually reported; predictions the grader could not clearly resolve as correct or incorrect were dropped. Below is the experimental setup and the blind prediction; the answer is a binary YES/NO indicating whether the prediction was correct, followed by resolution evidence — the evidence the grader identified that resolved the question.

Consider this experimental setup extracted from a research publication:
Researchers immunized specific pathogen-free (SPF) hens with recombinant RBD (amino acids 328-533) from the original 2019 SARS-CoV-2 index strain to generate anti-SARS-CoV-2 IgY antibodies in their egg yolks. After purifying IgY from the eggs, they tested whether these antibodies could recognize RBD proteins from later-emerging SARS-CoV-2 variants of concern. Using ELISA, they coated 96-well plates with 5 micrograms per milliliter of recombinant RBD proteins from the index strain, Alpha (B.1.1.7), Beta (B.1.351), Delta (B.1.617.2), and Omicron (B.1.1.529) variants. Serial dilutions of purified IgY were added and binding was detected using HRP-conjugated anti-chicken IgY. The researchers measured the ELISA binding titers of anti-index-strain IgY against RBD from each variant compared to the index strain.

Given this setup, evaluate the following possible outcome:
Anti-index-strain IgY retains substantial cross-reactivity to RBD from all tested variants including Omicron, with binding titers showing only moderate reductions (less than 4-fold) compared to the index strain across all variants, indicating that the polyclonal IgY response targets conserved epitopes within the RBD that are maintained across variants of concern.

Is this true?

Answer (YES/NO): NO